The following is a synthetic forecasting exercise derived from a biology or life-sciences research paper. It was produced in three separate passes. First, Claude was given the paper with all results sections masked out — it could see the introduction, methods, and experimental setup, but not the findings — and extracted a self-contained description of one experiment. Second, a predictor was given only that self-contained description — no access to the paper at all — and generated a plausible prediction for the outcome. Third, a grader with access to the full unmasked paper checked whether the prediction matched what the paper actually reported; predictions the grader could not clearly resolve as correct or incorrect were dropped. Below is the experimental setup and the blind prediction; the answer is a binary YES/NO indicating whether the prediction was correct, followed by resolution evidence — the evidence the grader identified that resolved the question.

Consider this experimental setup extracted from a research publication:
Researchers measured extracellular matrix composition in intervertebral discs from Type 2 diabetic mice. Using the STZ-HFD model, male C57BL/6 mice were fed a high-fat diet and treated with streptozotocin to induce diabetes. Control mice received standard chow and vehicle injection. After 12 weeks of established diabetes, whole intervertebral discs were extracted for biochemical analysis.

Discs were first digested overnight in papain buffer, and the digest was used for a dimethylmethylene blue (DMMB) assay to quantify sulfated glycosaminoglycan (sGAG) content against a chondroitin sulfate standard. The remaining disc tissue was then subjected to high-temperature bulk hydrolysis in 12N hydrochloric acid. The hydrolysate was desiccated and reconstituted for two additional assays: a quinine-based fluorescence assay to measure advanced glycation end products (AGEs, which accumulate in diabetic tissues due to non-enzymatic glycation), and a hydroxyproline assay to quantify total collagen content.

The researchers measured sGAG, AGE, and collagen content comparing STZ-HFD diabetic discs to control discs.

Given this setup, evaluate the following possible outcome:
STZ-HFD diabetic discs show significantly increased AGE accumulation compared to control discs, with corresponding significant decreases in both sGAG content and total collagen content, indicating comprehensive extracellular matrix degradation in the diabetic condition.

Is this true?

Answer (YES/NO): NO